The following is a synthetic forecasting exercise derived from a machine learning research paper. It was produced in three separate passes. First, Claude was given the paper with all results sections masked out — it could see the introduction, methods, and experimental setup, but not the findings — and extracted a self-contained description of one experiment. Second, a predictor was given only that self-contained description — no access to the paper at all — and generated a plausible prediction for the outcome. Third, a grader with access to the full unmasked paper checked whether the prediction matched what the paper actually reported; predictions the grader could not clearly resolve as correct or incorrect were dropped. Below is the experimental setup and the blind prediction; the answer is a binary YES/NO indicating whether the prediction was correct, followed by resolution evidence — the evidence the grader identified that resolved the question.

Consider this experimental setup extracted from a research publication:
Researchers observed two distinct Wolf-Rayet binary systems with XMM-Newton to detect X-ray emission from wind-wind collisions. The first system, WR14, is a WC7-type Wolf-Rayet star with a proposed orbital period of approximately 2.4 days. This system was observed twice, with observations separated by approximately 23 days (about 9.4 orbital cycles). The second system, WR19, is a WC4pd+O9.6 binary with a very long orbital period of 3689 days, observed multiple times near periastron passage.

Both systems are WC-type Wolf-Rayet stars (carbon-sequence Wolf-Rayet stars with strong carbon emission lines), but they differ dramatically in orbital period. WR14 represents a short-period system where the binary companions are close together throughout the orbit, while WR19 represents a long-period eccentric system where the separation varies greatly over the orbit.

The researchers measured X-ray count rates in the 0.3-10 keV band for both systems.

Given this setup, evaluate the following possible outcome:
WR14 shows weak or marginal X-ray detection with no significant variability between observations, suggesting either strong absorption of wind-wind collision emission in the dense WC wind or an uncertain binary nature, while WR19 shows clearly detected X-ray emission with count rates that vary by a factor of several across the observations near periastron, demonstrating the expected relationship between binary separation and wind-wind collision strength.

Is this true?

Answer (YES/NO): NO